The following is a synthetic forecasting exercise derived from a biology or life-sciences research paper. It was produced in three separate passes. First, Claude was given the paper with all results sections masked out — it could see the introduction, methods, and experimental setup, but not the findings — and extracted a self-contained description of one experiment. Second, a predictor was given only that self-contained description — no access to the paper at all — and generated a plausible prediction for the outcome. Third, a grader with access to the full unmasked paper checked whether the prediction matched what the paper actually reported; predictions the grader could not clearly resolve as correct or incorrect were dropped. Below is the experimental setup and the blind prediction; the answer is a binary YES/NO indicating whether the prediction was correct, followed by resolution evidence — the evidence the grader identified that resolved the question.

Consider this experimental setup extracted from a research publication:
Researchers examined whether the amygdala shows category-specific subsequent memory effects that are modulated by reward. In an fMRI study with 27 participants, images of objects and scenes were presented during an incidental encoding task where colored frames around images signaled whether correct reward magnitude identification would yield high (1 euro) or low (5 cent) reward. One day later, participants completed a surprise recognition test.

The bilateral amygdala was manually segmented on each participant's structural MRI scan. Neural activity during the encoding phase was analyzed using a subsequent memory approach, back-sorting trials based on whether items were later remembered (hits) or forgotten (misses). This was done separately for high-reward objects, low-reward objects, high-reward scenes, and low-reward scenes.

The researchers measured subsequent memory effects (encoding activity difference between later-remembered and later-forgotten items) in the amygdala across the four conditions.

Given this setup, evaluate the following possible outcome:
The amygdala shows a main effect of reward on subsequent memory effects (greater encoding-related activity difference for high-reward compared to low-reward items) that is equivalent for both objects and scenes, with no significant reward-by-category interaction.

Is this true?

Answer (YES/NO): NO